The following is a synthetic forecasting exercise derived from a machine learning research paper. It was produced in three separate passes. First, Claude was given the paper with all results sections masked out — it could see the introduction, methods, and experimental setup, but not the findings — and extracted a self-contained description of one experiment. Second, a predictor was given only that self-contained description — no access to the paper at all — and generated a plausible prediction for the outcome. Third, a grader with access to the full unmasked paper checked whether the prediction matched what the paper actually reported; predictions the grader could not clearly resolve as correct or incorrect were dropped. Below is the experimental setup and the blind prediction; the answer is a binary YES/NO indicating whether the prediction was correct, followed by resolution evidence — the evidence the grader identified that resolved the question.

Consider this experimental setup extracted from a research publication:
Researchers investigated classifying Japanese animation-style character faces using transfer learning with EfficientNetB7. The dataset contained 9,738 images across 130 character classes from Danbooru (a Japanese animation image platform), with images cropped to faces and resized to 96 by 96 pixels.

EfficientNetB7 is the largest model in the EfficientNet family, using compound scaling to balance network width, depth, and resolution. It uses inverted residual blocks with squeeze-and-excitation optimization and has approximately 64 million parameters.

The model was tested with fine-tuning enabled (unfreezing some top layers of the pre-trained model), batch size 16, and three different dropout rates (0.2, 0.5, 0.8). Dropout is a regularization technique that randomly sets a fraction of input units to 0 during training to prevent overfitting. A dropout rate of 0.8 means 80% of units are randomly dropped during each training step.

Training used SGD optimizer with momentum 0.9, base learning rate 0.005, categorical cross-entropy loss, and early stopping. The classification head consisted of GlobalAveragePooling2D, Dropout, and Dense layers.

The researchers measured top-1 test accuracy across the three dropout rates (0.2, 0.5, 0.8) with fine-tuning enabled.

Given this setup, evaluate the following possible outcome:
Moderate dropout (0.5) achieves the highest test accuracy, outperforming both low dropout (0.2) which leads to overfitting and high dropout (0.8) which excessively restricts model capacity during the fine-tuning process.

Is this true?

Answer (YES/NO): NO